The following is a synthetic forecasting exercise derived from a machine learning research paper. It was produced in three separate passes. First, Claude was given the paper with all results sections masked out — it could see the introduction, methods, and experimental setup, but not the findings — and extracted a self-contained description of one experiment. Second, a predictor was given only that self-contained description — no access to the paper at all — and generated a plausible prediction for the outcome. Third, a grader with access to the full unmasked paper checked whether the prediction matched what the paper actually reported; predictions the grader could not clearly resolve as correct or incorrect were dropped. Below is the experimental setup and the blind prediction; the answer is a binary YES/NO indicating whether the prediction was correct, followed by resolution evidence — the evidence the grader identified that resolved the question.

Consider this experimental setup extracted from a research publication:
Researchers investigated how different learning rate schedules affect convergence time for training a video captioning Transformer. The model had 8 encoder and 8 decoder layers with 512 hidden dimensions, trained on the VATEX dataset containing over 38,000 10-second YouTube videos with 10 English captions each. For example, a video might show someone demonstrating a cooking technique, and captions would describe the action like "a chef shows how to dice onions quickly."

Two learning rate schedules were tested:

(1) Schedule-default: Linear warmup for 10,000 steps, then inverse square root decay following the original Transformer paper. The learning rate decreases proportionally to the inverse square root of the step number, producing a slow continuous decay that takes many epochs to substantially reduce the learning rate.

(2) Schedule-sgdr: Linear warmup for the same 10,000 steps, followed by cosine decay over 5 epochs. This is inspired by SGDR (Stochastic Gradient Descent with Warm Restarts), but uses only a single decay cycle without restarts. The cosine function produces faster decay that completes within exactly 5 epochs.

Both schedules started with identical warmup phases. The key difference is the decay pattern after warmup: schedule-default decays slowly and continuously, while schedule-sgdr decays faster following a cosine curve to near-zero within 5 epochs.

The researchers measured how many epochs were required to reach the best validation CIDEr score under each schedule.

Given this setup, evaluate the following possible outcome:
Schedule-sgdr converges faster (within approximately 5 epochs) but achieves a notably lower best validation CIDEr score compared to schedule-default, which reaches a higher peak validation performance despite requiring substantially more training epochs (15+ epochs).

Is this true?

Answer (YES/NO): NO